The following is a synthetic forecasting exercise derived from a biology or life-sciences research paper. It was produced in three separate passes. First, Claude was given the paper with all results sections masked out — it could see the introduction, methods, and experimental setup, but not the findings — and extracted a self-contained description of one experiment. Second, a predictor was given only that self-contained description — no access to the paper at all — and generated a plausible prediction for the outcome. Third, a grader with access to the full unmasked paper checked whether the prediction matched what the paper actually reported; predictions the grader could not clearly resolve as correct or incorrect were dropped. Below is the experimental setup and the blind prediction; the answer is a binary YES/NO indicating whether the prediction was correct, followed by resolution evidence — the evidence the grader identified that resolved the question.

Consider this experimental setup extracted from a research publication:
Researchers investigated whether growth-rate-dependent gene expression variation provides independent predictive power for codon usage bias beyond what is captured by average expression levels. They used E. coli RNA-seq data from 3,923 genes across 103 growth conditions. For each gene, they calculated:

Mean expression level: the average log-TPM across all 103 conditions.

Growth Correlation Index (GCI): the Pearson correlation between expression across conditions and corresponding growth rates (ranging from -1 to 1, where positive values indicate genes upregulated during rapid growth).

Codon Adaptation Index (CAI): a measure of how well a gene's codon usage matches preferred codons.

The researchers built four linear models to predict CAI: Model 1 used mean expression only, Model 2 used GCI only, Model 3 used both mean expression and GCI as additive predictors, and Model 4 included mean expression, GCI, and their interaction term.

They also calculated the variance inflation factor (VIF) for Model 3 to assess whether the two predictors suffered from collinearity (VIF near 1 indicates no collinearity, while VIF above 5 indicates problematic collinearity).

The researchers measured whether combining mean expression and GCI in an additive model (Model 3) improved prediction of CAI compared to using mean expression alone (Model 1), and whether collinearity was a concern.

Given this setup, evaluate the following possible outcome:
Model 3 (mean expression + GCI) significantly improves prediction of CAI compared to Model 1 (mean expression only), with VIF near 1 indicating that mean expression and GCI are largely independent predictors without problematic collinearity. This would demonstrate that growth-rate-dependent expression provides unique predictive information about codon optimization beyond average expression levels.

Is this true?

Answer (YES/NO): YES